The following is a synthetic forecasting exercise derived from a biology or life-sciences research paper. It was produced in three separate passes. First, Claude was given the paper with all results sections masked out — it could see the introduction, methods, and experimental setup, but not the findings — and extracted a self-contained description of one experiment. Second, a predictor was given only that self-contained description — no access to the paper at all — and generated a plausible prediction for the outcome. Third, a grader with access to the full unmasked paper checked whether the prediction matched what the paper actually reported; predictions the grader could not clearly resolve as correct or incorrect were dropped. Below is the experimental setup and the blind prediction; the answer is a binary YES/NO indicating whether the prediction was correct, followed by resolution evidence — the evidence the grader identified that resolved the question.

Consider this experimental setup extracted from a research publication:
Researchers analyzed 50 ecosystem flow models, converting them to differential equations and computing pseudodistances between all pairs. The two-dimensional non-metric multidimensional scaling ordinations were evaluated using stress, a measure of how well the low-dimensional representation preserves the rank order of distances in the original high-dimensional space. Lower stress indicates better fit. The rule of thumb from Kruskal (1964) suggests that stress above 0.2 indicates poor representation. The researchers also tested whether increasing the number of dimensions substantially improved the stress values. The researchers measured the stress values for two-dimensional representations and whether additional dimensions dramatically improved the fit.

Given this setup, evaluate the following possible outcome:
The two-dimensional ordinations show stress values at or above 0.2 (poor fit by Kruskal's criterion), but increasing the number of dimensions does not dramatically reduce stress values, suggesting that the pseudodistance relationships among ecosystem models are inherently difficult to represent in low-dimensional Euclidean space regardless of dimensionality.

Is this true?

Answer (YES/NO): YES